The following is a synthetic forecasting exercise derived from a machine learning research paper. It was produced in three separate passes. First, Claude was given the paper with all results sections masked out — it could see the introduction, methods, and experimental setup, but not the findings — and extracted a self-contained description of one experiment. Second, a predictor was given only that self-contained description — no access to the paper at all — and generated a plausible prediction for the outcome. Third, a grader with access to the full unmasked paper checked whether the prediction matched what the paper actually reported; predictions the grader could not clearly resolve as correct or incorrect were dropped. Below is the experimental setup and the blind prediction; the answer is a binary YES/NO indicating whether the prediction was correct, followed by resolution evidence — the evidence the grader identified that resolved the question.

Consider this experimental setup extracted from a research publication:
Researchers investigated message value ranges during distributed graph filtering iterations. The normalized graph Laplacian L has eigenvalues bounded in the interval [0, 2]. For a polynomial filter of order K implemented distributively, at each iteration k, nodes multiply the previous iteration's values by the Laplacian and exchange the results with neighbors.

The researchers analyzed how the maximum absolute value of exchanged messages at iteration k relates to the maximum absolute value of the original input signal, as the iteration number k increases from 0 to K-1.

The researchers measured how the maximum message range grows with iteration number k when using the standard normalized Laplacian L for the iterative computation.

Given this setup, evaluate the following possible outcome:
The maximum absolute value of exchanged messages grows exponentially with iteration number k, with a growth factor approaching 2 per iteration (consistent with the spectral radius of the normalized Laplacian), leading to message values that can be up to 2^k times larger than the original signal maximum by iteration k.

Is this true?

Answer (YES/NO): YES